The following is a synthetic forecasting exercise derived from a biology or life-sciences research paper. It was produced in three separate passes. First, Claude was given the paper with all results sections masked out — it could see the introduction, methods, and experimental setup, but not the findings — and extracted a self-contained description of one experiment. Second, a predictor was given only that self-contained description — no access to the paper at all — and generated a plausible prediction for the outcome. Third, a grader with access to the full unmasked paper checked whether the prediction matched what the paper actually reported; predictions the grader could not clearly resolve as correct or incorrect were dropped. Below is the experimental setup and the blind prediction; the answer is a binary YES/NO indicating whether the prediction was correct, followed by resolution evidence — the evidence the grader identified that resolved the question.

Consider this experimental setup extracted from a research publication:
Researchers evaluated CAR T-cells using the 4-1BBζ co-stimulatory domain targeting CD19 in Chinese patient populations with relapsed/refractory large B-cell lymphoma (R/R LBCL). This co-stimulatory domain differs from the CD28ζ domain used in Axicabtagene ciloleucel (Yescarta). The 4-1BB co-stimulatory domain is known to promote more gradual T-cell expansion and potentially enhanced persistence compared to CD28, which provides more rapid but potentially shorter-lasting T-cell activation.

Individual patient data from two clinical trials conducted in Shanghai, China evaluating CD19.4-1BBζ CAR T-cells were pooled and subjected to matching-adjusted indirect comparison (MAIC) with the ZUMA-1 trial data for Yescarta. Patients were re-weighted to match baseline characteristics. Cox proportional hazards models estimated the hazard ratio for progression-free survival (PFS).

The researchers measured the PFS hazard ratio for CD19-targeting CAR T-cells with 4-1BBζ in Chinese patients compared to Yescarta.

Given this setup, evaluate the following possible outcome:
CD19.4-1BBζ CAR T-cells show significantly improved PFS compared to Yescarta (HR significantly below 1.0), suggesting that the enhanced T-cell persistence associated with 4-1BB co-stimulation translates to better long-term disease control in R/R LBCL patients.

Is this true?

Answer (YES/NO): NO